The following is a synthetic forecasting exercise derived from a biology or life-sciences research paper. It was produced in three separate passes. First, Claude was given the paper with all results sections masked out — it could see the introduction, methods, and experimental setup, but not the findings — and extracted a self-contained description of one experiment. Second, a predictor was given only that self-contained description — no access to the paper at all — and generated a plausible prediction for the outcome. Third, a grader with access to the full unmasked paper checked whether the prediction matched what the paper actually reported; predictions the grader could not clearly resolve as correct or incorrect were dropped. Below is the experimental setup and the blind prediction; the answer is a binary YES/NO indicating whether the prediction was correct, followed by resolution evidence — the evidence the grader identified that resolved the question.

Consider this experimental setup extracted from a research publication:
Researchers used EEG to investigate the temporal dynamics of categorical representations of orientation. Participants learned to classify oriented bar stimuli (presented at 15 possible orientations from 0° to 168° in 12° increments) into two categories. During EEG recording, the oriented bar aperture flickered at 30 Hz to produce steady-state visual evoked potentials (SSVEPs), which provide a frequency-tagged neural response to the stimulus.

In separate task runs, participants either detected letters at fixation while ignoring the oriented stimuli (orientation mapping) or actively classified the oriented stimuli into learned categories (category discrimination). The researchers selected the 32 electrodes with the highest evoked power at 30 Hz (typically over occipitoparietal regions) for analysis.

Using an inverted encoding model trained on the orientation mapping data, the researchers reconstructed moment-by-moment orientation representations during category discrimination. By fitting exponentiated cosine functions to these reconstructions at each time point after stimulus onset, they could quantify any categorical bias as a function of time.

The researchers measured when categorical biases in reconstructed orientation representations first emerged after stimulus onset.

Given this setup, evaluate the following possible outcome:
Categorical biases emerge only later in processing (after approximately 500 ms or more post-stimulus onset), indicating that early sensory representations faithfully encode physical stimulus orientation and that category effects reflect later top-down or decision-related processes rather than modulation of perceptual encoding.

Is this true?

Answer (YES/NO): NO